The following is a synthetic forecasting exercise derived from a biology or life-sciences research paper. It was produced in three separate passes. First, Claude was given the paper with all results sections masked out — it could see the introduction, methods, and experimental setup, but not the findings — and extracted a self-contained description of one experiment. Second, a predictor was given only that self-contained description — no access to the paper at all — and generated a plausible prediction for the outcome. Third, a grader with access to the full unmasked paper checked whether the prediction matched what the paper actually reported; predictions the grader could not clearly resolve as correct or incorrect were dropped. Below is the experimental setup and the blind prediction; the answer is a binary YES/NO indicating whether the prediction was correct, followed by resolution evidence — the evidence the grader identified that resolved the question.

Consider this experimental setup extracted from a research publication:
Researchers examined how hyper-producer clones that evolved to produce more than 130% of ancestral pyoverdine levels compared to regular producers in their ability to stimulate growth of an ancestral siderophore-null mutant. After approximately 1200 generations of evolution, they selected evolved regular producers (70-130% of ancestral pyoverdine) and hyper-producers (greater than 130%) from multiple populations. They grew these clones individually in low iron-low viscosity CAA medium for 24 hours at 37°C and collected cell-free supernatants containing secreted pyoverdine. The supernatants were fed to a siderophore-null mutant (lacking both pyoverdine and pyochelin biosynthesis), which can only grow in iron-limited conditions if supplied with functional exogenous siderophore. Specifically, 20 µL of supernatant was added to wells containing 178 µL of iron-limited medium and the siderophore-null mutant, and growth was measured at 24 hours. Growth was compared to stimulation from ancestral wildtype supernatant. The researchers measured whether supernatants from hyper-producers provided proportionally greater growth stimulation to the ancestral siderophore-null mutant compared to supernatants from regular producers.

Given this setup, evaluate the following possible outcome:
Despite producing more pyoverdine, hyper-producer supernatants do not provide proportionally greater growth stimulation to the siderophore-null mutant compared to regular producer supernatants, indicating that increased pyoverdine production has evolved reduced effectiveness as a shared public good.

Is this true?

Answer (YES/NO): NO